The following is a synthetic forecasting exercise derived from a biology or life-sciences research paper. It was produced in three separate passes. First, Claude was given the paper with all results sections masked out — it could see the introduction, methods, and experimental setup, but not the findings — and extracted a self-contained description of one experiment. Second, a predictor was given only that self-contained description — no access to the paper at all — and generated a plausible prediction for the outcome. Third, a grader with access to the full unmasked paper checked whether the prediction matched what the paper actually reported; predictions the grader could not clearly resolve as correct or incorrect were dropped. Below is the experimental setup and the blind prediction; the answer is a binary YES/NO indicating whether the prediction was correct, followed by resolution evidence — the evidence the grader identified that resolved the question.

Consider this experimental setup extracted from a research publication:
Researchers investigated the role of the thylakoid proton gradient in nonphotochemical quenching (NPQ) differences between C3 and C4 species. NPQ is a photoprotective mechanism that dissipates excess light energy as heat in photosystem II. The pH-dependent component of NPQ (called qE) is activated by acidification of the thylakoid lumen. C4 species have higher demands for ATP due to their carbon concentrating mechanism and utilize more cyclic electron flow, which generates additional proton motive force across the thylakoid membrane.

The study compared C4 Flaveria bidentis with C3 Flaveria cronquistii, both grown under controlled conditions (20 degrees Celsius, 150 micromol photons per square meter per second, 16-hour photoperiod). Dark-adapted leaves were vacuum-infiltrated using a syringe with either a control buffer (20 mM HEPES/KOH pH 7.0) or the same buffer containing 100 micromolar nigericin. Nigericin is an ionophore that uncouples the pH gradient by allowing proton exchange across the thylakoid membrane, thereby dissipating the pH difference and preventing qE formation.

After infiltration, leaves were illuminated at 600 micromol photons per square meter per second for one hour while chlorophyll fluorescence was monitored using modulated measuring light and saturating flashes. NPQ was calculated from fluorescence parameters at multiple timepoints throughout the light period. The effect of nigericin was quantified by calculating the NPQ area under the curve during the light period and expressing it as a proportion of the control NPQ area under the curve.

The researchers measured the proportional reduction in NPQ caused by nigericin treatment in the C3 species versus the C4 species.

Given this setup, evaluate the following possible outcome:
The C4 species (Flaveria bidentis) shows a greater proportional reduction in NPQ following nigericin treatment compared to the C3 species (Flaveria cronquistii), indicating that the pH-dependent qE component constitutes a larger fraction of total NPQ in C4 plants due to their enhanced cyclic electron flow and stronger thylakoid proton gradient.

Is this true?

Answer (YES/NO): YES